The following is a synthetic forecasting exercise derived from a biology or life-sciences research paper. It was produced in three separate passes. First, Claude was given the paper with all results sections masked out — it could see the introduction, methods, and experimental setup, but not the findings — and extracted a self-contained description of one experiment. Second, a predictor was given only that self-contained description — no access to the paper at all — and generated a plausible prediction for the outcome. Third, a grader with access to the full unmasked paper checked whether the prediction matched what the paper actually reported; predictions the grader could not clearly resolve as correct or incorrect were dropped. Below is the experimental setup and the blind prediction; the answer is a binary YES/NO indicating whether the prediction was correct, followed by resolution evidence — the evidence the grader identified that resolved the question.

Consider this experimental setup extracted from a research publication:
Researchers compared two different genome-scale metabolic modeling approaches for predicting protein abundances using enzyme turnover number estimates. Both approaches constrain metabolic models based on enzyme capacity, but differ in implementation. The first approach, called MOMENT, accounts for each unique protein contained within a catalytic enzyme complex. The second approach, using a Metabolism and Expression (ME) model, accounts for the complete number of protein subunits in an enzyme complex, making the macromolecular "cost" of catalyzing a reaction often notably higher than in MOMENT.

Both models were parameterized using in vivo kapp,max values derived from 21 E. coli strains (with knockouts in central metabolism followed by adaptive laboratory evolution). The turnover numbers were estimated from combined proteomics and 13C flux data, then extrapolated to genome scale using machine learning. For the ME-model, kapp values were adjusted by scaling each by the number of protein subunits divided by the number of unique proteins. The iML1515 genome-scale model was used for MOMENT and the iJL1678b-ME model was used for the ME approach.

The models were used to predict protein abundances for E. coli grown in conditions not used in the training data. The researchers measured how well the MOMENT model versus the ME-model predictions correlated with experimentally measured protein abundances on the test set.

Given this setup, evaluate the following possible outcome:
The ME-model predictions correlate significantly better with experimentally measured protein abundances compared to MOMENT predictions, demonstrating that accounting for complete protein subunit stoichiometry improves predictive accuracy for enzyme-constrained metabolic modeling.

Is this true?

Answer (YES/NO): NO